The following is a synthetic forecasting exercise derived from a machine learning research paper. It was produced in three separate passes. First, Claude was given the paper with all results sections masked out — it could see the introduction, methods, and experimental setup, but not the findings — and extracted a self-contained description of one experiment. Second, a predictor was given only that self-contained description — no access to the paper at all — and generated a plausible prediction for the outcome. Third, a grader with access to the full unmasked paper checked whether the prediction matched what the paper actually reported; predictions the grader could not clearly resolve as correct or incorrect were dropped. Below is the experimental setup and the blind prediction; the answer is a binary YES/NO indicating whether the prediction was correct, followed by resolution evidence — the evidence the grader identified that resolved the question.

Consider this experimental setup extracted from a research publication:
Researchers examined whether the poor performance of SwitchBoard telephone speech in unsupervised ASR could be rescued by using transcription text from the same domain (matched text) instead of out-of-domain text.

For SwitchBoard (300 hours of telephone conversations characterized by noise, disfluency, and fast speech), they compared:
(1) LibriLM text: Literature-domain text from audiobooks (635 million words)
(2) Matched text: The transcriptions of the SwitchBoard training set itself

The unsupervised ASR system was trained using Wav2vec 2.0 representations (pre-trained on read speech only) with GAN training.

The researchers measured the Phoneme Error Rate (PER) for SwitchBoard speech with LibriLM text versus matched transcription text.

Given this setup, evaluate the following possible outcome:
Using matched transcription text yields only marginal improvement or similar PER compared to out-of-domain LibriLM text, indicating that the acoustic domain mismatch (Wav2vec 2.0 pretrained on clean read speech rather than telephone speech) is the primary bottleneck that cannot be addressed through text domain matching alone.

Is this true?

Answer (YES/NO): NO